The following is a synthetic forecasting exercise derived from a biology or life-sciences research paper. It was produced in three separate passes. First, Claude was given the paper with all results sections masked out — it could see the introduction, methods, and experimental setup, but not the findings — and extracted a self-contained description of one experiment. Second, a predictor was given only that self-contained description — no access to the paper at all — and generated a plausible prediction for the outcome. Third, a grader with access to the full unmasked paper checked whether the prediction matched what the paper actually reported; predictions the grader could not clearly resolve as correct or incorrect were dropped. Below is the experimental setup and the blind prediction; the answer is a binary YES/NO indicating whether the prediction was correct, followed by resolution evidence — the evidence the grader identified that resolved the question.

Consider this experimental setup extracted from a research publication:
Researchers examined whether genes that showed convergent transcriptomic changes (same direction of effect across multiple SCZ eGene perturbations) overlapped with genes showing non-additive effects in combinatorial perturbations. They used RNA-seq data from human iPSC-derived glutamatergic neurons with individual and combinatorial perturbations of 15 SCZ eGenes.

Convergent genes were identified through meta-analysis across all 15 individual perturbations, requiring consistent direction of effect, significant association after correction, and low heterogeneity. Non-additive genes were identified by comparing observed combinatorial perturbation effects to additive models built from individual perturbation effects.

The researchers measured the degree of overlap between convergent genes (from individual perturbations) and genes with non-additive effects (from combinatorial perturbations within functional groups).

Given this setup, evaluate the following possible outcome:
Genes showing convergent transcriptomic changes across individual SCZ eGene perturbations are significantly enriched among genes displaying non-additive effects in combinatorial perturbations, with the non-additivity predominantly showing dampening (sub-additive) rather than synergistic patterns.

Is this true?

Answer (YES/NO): YES